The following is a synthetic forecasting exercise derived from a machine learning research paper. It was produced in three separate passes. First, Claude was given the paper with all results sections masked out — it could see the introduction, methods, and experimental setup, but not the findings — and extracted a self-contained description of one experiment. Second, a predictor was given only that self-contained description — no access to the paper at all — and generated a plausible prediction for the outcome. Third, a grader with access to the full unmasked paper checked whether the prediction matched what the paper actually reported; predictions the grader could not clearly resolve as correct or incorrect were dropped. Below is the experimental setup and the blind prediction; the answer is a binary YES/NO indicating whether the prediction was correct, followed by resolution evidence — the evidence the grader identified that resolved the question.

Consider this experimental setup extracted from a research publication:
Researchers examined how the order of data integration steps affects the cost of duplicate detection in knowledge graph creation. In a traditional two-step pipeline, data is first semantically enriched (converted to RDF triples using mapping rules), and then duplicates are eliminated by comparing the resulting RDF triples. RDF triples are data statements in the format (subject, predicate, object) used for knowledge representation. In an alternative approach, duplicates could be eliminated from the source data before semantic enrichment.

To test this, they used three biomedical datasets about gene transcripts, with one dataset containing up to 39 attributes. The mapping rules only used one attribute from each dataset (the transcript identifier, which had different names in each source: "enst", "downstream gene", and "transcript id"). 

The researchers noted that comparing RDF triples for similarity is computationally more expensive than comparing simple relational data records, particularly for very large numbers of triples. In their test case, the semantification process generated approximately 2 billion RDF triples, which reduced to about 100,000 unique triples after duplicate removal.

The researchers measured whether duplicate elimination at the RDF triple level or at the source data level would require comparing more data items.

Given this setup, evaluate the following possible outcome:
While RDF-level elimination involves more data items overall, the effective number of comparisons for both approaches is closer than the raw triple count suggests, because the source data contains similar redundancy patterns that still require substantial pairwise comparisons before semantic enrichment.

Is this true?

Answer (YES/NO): NO